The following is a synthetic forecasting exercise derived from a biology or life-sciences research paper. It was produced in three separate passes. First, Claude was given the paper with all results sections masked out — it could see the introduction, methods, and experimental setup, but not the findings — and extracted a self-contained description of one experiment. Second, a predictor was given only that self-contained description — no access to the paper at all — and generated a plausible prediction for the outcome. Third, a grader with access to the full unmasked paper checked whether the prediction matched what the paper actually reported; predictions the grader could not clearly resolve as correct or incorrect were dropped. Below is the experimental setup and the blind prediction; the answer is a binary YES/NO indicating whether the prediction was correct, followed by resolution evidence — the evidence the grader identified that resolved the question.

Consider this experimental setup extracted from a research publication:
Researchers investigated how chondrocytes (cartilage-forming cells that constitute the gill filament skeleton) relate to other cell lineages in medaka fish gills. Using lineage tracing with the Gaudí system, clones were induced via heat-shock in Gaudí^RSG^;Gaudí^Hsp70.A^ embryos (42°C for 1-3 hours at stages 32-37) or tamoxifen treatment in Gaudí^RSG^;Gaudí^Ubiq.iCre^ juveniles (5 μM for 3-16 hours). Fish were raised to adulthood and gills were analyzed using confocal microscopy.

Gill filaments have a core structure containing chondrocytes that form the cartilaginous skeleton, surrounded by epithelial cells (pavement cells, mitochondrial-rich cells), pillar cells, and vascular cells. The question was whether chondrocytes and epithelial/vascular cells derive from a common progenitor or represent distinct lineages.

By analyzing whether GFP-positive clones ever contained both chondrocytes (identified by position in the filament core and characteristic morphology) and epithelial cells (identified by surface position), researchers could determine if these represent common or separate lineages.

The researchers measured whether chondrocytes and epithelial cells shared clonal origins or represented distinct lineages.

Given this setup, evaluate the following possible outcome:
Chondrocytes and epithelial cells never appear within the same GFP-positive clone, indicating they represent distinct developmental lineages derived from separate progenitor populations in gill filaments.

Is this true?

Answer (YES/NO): YES